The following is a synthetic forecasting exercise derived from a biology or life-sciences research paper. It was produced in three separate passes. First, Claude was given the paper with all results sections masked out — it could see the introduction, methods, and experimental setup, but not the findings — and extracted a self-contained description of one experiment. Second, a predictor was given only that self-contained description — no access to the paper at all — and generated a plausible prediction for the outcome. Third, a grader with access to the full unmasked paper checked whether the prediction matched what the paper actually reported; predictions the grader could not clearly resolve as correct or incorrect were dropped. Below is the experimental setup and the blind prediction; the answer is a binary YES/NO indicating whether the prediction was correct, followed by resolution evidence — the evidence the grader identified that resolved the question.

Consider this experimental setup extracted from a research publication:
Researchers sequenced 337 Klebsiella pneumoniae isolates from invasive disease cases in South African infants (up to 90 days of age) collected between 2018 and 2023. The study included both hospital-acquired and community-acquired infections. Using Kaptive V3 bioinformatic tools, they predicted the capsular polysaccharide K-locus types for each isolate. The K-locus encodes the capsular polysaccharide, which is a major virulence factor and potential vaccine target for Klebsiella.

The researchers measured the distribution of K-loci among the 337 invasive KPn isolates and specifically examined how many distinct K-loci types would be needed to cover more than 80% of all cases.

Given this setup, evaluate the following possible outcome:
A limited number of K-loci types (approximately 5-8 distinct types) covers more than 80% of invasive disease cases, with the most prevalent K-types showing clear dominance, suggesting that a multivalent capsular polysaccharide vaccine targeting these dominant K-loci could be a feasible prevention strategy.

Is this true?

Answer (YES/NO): NO